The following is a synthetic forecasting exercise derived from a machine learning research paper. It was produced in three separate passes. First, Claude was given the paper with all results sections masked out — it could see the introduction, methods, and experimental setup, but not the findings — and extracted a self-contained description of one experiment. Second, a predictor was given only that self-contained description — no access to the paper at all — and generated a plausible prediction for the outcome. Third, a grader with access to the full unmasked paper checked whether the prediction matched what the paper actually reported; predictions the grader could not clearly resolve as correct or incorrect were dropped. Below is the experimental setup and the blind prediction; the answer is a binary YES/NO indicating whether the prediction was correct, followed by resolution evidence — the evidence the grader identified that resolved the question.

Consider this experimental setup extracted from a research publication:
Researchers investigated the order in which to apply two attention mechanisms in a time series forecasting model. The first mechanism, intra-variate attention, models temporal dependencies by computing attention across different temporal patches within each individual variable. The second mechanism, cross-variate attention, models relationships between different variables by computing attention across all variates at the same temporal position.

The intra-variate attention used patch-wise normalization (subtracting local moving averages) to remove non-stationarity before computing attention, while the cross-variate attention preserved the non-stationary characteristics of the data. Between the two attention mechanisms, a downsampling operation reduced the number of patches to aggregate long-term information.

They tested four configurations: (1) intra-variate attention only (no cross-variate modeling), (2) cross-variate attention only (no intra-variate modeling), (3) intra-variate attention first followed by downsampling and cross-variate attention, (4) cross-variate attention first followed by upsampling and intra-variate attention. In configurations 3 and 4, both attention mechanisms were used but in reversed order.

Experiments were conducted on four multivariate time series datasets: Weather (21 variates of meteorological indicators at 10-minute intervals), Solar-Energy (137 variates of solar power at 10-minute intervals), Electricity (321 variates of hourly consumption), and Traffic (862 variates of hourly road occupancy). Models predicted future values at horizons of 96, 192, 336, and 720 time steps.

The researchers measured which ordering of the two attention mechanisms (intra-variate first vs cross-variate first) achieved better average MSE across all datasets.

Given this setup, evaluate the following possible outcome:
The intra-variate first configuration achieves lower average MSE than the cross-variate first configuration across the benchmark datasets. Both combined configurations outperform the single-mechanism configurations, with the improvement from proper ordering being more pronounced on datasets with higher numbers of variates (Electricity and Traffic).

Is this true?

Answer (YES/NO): NO